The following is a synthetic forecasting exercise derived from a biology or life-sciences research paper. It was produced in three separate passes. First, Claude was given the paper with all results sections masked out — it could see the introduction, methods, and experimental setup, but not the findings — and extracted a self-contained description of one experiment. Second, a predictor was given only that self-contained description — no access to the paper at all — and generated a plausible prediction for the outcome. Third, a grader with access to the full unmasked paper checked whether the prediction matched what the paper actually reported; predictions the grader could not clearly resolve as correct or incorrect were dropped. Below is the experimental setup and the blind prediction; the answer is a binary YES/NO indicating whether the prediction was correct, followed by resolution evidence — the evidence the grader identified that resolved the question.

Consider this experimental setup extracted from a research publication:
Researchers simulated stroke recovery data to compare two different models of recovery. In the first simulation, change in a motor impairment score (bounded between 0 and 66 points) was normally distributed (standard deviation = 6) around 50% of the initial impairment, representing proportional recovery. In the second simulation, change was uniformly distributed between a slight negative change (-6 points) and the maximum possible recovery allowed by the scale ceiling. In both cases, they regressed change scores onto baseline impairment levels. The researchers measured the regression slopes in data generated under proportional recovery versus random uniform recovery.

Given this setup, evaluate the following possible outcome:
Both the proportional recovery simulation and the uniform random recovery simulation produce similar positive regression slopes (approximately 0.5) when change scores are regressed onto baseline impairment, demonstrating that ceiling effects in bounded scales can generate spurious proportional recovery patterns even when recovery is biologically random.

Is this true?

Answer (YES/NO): YES